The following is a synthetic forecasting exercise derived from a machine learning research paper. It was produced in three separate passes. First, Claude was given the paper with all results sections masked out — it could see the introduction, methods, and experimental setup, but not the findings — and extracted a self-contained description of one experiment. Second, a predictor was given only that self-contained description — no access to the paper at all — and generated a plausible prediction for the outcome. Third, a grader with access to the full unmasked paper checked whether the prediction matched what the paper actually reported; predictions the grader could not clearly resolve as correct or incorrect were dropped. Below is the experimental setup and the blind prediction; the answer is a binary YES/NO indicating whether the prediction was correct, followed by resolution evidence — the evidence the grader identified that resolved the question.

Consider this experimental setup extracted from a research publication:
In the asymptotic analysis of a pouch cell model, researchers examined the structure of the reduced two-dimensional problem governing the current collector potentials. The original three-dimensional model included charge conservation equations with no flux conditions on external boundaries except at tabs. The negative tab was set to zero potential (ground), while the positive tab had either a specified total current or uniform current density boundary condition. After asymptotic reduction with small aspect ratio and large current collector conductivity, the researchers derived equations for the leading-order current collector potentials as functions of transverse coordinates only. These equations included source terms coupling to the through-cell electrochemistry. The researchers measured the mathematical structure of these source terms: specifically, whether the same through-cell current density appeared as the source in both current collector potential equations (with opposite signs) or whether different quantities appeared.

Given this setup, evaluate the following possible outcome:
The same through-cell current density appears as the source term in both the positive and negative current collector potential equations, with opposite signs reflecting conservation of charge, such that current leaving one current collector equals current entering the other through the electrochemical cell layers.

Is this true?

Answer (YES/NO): YES